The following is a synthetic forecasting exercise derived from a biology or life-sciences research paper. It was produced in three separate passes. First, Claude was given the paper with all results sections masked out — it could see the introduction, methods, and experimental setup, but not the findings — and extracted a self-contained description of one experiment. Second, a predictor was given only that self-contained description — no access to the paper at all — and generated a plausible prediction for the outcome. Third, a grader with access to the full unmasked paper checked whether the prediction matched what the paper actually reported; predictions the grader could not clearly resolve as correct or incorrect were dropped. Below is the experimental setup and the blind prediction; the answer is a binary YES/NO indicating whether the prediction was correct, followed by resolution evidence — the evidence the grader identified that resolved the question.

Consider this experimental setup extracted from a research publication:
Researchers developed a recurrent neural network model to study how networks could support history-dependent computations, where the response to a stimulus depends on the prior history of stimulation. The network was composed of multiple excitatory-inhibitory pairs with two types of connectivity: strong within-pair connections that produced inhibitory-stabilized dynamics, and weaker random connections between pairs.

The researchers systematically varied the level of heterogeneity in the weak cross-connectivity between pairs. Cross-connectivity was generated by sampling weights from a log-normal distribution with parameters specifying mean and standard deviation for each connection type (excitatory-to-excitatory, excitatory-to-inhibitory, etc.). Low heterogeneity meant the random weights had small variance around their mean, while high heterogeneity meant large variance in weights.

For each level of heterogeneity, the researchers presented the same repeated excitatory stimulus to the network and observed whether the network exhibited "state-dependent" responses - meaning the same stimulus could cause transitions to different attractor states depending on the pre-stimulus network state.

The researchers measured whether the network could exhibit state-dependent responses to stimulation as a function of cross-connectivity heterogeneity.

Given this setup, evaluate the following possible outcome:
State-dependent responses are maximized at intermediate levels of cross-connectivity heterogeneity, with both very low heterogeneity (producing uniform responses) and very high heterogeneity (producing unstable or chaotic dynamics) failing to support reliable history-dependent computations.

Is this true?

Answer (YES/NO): NO